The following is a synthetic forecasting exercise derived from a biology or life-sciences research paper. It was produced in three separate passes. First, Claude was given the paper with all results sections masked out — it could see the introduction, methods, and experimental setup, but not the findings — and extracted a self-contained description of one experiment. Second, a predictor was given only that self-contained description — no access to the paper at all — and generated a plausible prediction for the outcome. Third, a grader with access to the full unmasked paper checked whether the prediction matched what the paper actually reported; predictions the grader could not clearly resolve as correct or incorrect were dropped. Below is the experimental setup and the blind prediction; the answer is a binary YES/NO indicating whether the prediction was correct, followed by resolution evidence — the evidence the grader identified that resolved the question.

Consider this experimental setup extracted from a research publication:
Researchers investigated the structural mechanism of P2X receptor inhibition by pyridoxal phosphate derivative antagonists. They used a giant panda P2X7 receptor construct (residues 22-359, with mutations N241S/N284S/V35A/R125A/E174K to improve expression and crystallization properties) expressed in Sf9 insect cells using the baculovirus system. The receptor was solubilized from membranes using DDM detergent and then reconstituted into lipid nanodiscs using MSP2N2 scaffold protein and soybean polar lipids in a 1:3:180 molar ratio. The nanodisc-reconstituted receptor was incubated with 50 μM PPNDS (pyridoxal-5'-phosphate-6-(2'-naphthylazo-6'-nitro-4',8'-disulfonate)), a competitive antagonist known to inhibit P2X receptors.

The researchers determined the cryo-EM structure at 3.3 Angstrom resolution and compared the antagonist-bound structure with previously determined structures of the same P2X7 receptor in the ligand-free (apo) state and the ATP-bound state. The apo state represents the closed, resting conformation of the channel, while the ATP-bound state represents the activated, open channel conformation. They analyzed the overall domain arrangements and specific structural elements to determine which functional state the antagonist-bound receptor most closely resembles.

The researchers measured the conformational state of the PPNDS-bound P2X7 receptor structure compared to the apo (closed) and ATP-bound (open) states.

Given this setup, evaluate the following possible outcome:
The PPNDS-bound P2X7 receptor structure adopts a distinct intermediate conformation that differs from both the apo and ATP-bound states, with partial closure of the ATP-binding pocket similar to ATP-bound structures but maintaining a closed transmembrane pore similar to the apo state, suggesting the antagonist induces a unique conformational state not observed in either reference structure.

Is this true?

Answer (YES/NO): YES